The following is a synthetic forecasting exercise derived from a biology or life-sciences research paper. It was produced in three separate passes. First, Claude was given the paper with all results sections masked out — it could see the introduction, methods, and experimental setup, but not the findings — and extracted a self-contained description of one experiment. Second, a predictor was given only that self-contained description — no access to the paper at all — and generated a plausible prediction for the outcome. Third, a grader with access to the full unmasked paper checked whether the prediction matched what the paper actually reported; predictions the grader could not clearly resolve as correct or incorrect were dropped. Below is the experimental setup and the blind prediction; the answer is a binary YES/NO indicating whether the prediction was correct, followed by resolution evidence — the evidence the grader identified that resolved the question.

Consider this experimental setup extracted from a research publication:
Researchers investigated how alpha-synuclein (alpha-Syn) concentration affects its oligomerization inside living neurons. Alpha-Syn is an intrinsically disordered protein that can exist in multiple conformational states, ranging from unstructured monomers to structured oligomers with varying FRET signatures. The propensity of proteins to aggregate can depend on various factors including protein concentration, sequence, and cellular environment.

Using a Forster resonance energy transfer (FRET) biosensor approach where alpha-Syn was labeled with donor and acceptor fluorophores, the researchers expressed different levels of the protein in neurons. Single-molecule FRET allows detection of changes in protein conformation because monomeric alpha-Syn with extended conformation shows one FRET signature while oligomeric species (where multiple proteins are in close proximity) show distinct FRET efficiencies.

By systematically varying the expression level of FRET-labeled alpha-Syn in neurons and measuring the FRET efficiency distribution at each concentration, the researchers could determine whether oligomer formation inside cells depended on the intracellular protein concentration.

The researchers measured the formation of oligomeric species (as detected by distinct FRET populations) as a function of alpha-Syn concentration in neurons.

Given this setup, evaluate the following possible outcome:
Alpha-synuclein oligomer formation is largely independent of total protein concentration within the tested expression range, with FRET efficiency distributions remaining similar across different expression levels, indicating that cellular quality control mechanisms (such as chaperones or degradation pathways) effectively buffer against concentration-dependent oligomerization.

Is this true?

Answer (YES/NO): NO